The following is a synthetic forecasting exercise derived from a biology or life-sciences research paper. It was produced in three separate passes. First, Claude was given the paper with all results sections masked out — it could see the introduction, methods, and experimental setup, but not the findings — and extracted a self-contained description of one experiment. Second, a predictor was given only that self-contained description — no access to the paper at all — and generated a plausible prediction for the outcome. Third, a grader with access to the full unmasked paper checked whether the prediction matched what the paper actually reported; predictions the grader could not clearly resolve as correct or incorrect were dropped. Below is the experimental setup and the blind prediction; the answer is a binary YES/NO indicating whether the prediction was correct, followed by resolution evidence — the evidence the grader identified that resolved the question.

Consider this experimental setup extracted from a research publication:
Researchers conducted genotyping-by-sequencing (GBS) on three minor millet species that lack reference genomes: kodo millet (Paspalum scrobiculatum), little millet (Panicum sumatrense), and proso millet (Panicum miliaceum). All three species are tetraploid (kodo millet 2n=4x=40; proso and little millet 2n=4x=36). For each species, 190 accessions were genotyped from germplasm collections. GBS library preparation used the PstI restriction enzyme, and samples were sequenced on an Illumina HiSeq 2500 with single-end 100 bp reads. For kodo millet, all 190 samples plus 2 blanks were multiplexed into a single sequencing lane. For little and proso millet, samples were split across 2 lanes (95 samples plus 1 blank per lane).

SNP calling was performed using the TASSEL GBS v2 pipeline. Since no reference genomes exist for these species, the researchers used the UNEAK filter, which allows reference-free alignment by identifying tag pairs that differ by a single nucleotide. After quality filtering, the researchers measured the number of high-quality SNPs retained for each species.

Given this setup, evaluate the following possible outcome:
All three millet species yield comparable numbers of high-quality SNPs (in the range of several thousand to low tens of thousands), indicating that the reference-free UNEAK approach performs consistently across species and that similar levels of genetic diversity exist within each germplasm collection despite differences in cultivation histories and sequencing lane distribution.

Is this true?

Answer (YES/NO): NO